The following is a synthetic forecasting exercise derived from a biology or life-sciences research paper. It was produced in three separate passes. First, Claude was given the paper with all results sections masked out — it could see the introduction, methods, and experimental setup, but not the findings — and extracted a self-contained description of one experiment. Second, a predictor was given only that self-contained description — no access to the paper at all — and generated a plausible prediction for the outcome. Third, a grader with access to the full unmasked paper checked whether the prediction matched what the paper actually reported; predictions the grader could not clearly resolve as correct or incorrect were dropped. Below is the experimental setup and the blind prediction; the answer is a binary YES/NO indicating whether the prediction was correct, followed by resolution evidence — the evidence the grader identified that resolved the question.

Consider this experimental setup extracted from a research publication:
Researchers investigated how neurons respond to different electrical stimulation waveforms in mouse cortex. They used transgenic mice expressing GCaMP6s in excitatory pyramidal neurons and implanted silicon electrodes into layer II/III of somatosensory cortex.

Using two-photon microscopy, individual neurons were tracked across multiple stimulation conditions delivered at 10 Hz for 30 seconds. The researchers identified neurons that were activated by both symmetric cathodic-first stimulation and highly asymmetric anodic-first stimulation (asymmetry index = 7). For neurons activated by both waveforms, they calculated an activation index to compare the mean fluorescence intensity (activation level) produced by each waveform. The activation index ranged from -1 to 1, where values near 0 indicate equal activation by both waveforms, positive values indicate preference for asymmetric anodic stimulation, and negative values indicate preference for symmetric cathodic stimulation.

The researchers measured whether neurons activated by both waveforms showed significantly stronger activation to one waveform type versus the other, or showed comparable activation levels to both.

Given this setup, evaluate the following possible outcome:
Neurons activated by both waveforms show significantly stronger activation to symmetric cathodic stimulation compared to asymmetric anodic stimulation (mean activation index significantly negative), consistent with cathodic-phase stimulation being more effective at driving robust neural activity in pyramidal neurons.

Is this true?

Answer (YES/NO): NO